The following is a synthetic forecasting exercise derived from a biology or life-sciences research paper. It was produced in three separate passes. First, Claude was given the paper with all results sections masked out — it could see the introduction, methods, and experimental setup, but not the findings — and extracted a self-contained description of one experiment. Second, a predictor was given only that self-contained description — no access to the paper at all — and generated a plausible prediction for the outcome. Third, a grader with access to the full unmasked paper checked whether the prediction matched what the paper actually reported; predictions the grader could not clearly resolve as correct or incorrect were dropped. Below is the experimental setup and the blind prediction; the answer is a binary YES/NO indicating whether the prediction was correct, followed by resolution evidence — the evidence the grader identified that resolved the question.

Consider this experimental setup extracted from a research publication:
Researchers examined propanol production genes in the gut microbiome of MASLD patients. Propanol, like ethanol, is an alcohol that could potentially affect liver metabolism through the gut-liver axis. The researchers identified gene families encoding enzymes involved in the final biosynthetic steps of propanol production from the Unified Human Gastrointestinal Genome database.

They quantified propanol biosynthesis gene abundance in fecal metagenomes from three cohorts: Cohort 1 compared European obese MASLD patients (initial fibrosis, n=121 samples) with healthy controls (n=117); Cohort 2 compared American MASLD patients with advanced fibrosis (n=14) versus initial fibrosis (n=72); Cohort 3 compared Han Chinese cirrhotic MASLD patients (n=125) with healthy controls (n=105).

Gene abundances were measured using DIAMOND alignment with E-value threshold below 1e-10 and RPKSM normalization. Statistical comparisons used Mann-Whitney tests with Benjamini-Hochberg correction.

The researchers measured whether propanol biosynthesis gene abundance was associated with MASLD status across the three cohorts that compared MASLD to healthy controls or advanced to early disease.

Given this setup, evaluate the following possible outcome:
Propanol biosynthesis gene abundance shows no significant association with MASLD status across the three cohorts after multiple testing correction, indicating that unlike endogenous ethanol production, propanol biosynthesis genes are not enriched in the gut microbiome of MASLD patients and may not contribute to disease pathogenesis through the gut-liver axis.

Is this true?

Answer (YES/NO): NO